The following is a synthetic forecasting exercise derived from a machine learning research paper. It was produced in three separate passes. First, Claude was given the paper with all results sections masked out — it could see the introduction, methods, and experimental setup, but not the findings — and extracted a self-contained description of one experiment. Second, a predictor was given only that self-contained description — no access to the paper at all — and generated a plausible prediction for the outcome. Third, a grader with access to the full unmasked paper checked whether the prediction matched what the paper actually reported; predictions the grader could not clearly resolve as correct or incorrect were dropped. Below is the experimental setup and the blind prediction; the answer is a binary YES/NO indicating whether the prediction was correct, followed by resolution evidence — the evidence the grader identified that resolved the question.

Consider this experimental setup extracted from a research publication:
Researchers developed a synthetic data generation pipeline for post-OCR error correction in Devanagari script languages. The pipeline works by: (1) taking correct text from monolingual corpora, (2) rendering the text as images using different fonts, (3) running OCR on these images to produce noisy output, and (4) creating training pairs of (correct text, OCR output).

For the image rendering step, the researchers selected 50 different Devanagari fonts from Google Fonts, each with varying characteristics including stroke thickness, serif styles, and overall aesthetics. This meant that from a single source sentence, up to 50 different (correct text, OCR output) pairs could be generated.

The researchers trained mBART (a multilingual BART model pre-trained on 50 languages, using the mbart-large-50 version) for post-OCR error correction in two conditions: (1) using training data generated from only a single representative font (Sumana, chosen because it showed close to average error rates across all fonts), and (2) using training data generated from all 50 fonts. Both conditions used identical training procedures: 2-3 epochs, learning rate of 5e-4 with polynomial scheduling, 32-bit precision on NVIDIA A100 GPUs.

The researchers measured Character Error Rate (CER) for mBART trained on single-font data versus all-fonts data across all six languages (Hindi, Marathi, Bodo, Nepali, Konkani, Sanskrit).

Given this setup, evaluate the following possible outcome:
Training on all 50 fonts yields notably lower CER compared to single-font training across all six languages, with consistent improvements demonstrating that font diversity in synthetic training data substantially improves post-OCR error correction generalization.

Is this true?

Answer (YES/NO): YES